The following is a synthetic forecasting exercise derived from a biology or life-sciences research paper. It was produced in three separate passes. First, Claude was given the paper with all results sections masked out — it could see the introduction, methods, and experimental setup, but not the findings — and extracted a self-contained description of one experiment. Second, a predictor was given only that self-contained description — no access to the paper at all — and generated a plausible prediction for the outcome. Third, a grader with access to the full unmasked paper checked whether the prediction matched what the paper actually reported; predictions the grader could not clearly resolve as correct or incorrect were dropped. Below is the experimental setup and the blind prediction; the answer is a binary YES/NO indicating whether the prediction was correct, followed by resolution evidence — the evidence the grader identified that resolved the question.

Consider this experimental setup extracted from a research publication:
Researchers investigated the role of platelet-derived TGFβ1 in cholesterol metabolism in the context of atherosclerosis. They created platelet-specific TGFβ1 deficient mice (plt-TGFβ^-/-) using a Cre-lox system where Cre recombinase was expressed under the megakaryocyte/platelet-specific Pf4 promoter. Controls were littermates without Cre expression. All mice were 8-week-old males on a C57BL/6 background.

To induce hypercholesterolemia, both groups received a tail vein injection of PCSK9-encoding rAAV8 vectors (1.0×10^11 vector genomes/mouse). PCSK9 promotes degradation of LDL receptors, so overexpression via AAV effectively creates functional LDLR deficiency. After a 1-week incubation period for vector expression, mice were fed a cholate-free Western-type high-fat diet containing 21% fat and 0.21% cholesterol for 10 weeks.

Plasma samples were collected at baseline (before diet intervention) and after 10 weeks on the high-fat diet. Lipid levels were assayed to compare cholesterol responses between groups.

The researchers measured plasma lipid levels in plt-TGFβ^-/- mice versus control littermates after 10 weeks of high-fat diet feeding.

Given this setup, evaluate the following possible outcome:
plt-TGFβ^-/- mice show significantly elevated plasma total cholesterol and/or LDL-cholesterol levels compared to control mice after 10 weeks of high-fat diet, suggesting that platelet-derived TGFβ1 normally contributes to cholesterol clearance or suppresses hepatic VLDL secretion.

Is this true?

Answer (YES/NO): YES